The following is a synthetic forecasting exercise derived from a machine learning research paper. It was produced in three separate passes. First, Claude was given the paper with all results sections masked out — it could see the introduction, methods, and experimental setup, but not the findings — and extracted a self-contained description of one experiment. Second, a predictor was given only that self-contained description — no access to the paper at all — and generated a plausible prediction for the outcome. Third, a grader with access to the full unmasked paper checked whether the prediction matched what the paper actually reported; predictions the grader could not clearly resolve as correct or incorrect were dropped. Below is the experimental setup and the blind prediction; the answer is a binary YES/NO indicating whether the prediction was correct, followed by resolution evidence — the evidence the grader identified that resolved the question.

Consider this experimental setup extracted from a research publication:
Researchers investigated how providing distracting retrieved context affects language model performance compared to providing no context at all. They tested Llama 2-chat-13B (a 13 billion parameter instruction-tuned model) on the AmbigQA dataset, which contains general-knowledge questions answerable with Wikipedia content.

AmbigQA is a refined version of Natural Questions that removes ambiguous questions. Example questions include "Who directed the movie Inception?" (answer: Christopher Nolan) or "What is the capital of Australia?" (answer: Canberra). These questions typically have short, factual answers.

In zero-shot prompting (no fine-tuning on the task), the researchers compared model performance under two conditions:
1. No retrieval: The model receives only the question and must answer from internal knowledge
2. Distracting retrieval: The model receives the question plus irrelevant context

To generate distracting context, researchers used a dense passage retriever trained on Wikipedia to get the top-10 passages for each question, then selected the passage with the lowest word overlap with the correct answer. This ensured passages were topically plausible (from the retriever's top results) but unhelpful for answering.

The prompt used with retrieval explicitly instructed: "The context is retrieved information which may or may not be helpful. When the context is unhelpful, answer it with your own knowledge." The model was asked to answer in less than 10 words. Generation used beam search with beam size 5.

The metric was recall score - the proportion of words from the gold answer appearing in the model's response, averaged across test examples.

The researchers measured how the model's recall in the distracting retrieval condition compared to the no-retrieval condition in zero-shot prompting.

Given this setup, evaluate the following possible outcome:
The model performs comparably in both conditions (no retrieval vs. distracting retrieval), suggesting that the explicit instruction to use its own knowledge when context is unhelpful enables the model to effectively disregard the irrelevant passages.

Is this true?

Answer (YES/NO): NO